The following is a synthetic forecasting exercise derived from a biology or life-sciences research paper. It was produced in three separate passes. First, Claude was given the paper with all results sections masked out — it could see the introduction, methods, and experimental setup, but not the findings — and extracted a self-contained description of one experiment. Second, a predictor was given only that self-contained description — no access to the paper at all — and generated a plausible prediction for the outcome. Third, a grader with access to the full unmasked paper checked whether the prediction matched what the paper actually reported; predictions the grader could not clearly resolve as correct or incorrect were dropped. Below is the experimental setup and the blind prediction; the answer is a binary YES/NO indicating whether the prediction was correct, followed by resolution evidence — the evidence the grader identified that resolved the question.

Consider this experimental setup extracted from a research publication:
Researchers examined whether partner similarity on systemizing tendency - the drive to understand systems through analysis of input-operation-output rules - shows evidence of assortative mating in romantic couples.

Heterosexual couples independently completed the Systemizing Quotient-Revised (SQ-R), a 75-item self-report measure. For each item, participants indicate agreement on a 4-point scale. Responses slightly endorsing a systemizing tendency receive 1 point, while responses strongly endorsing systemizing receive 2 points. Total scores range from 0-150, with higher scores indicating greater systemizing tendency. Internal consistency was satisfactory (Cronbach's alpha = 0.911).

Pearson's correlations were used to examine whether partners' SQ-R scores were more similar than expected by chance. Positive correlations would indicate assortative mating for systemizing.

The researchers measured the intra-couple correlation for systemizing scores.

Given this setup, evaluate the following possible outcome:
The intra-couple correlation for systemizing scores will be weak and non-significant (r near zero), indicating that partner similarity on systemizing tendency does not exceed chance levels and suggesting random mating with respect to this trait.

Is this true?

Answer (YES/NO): NO